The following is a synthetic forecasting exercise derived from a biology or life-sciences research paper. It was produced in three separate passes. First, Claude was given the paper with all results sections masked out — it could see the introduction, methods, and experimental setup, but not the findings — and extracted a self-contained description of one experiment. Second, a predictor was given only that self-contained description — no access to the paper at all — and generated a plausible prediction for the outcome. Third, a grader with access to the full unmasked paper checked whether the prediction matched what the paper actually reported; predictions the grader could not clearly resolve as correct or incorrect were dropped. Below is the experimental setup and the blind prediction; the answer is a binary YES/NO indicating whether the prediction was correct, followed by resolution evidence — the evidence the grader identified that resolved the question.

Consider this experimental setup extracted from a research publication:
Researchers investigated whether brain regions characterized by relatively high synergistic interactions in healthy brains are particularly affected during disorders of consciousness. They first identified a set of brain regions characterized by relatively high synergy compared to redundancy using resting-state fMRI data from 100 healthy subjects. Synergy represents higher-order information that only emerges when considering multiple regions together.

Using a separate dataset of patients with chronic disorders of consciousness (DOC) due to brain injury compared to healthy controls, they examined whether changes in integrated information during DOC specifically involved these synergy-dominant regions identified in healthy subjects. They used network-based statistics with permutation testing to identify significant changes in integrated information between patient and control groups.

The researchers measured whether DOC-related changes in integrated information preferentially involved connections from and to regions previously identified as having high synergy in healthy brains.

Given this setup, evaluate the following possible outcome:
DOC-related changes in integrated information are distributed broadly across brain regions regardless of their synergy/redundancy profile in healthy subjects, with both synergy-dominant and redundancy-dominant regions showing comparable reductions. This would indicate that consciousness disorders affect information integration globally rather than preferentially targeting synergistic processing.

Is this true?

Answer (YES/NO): NO